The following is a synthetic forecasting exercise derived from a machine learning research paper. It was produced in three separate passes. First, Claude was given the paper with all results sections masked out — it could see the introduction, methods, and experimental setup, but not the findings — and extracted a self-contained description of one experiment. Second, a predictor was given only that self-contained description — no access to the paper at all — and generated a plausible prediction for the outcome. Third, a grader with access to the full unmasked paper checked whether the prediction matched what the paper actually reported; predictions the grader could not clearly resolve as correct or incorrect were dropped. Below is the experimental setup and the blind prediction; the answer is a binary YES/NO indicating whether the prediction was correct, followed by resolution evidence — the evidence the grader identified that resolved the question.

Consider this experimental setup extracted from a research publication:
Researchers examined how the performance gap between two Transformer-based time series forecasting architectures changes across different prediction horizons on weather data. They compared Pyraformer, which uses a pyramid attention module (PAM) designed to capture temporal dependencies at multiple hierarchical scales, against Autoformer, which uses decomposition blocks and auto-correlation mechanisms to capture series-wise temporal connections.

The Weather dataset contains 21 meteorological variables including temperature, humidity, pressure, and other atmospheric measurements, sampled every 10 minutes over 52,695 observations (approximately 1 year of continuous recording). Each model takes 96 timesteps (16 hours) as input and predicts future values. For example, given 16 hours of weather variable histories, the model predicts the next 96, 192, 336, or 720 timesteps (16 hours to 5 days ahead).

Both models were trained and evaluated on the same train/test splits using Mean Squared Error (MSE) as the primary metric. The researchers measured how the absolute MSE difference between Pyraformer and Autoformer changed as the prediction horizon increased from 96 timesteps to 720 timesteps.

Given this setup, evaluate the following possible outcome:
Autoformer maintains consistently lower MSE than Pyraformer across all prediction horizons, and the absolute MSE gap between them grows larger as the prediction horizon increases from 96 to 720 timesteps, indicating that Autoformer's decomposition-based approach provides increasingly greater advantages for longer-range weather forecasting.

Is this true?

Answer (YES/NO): NO